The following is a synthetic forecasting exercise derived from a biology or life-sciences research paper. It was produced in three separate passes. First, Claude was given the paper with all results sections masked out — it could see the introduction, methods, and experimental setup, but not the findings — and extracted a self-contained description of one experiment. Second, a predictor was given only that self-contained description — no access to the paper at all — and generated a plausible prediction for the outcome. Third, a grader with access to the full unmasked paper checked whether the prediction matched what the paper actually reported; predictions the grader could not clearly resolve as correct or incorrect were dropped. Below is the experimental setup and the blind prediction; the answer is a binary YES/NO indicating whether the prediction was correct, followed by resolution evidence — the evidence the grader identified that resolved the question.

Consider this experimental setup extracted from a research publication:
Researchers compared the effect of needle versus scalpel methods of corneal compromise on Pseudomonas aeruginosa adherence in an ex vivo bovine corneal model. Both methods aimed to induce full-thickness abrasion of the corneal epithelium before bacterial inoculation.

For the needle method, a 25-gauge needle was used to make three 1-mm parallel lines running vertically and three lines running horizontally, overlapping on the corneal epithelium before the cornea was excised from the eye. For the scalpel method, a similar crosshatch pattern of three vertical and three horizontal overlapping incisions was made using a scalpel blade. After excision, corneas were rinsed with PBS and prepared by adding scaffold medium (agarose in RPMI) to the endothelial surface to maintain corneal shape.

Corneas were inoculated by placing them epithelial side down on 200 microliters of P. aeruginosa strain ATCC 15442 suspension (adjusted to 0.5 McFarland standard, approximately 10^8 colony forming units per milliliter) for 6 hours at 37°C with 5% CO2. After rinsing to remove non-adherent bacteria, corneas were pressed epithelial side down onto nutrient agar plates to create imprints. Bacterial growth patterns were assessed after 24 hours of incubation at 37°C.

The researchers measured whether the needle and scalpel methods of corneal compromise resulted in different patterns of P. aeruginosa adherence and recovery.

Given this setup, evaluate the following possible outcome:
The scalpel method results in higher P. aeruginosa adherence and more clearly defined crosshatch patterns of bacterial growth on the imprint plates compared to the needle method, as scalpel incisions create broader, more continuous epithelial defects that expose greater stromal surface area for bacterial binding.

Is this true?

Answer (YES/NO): NO